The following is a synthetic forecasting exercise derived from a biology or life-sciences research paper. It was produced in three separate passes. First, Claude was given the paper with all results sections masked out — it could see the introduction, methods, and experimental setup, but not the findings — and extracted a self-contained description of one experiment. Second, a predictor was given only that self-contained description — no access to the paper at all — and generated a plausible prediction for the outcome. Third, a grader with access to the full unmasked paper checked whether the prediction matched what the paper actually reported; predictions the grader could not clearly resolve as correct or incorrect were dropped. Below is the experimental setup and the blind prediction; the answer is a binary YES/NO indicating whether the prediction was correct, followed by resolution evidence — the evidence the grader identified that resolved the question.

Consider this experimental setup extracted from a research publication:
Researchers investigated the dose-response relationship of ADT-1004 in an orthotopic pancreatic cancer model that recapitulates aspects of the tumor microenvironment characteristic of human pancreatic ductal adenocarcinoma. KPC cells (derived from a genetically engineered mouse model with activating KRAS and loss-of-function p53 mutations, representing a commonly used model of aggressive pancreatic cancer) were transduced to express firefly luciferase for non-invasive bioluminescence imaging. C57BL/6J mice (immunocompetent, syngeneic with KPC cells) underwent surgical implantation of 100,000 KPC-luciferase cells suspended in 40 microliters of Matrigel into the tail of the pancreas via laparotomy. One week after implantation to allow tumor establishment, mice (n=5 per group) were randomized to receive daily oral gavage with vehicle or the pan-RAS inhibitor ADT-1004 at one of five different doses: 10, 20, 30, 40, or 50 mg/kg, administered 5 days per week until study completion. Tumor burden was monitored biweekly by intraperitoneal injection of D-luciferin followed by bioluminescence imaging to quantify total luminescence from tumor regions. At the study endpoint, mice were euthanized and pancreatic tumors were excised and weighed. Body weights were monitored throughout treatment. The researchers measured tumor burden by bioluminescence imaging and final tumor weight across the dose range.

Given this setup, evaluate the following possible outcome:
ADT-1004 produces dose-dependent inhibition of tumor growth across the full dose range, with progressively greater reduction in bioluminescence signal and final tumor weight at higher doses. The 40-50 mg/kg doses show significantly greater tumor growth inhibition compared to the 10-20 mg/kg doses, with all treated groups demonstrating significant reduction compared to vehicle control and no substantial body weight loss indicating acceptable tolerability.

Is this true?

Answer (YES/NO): NO